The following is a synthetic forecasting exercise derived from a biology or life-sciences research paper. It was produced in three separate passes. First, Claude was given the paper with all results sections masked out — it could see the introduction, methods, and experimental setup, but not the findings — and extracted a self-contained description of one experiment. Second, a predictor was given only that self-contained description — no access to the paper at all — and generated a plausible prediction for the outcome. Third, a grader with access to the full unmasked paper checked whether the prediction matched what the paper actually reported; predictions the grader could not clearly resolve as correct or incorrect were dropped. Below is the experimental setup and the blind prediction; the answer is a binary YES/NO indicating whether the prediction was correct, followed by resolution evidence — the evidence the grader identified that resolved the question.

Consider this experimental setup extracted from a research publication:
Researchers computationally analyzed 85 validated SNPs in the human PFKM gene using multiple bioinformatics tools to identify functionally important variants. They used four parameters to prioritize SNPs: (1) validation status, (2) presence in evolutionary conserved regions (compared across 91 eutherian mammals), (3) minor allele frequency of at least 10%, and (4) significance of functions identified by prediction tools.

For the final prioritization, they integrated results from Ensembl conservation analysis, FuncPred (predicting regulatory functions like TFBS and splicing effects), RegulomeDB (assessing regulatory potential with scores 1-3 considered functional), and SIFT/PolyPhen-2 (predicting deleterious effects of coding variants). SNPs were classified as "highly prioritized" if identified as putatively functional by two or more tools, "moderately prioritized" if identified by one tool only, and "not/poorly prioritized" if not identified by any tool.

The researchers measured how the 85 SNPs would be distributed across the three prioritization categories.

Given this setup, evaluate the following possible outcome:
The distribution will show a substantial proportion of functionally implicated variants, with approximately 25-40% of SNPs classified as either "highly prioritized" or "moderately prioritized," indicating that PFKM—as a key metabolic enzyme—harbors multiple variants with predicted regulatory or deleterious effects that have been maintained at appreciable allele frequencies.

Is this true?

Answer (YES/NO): YES